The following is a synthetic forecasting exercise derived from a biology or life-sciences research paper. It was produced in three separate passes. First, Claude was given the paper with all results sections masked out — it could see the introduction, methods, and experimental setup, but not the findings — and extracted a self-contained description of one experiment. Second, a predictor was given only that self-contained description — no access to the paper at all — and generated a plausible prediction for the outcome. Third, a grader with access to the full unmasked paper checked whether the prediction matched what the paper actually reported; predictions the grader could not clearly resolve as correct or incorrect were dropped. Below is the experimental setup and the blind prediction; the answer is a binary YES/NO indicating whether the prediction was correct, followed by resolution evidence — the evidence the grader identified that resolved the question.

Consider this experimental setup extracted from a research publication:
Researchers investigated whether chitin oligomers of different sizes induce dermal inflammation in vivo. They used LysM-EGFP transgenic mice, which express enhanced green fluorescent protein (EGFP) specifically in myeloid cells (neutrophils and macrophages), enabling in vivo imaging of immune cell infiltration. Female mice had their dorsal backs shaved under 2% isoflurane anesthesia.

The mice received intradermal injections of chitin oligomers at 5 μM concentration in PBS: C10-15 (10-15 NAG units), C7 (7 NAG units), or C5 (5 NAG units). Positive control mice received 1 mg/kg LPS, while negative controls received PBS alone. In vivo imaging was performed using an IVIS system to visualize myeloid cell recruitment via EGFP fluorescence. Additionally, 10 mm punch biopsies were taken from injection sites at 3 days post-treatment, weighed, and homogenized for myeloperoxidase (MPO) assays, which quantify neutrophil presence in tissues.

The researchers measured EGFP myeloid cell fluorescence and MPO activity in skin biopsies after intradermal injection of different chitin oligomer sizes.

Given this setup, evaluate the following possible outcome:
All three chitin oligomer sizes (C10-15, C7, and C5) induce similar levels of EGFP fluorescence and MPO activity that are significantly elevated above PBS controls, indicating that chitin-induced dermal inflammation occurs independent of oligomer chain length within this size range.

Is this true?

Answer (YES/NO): NO